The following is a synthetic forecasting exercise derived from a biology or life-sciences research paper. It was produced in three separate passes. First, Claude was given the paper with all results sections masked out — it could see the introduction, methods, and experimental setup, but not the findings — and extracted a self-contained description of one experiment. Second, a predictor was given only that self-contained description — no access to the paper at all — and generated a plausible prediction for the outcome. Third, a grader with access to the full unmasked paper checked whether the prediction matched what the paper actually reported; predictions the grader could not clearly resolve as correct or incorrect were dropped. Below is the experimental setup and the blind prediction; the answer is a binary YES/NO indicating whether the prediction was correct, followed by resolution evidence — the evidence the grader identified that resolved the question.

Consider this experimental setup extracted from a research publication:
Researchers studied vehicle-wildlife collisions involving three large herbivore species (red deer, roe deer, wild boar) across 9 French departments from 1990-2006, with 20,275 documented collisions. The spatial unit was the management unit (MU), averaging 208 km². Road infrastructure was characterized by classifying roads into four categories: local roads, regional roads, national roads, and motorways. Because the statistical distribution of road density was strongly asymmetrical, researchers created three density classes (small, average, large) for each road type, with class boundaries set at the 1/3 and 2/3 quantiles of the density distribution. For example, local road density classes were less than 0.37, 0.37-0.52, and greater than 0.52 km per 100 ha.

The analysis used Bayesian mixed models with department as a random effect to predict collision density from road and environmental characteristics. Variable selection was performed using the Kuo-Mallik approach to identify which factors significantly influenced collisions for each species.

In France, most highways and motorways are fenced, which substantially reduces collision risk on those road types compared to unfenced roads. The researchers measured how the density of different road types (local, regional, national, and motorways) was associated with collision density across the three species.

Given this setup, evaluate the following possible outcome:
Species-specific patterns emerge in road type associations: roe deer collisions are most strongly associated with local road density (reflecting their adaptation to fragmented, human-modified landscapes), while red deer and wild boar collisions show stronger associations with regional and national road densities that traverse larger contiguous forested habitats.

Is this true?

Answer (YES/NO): NO